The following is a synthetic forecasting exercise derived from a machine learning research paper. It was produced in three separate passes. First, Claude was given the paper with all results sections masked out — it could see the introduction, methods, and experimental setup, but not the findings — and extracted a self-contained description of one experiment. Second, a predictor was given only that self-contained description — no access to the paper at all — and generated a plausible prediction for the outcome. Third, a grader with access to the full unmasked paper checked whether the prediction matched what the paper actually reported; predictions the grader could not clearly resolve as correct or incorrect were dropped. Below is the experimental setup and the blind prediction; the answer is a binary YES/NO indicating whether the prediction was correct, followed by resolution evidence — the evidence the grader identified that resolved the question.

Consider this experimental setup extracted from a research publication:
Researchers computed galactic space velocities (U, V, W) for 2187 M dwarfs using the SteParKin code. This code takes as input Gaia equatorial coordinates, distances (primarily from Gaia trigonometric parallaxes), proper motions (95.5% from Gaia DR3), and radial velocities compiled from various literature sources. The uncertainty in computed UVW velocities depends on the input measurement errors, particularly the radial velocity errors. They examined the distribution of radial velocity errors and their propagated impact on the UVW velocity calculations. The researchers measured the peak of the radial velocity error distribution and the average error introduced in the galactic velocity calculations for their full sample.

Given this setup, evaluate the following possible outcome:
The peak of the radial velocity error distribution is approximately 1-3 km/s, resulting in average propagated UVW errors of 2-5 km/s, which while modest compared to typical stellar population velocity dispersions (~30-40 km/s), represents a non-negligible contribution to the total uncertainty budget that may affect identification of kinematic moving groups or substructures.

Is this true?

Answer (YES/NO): NO